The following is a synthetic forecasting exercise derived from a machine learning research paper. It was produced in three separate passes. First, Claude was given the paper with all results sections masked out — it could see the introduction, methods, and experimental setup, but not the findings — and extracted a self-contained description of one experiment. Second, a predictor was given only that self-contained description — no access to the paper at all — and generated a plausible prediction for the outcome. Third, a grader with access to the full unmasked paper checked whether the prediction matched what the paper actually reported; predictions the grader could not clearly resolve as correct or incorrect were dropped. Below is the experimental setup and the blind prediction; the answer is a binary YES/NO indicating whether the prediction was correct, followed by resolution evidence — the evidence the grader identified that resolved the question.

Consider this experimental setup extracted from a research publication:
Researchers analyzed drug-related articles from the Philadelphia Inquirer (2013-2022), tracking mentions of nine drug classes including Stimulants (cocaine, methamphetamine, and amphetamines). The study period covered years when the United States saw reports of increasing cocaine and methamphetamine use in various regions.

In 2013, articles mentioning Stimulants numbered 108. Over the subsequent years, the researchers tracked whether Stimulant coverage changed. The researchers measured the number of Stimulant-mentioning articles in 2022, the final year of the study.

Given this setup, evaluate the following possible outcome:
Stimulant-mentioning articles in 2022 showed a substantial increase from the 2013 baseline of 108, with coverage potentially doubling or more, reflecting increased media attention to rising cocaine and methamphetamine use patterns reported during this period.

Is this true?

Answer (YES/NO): NO